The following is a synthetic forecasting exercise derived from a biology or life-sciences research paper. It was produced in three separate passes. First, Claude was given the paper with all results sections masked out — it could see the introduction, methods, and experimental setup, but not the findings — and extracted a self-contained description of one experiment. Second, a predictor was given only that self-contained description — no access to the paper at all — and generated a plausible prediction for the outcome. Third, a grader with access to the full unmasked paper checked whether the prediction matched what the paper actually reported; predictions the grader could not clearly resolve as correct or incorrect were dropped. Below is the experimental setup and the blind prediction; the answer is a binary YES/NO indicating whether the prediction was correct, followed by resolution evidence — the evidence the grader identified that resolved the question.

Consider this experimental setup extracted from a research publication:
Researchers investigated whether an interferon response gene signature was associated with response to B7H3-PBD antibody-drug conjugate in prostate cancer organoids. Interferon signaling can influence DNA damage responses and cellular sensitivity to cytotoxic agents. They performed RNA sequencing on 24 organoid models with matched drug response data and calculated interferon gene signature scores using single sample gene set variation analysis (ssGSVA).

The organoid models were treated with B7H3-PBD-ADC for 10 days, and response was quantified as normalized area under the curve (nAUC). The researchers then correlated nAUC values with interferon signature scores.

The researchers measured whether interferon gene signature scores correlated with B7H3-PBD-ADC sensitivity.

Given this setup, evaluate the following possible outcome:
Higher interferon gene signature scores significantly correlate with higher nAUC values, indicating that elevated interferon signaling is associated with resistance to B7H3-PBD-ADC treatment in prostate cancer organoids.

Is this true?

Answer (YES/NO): NO